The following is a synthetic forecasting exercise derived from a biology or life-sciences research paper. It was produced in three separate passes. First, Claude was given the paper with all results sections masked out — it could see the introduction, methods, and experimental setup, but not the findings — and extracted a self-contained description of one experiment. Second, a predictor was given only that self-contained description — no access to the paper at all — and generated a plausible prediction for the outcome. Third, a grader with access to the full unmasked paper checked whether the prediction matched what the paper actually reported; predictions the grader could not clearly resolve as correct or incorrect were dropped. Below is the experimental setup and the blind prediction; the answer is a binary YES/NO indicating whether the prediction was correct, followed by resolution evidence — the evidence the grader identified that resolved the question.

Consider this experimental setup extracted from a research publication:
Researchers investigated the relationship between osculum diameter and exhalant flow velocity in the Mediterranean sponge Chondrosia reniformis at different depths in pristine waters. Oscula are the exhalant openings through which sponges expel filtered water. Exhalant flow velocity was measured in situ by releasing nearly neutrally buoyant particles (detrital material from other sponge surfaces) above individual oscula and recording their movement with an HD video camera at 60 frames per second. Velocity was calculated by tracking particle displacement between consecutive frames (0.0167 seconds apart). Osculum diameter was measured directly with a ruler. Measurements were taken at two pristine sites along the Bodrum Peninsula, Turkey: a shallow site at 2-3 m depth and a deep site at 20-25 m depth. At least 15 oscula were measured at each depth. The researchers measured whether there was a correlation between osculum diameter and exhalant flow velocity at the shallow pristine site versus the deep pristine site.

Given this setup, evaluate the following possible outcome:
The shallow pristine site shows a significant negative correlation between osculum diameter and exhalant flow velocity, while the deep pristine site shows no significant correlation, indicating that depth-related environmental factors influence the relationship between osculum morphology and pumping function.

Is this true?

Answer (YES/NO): NO